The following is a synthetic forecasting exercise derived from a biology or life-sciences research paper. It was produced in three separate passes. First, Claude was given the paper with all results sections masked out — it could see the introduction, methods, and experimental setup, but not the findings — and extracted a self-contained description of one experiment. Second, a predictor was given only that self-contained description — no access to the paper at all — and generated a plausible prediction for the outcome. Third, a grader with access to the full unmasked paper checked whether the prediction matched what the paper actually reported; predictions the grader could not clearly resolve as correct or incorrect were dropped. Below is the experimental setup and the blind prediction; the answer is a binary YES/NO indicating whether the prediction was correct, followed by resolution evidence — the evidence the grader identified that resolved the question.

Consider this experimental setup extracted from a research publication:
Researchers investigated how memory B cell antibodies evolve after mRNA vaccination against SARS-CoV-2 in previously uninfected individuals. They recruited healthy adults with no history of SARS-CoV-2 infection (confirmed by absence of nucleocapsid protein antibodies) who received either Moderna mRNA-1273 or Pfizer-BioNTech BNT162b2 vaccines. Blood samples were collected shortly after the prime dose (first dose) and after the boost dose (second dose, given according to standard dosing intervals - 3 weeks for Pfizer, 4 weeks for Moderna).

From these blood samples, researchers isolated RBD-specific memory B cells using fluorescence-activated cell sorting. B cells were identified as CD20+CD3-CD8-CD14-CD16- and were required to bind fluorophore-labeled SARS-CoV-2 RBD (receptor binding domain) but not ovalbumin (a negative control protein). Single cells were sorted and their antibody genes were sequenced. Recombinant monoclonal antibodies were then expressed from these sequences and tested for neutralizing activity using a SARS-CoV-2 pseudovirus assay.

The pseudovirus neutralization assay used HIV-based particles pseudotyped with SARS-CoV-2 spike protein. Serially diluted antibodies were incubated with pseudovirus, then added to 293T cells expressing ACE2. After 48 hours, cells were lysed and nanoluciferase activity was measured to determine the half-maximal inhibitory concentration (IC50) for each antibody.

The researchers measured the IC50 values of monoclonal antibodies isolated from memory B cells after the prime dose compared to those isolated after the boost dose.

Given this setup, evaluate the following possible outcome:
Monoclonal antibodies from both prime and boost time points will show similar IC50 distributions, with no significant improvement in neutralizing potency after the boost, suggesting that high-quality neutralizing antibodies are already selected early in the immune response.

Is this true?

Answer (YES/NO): NO